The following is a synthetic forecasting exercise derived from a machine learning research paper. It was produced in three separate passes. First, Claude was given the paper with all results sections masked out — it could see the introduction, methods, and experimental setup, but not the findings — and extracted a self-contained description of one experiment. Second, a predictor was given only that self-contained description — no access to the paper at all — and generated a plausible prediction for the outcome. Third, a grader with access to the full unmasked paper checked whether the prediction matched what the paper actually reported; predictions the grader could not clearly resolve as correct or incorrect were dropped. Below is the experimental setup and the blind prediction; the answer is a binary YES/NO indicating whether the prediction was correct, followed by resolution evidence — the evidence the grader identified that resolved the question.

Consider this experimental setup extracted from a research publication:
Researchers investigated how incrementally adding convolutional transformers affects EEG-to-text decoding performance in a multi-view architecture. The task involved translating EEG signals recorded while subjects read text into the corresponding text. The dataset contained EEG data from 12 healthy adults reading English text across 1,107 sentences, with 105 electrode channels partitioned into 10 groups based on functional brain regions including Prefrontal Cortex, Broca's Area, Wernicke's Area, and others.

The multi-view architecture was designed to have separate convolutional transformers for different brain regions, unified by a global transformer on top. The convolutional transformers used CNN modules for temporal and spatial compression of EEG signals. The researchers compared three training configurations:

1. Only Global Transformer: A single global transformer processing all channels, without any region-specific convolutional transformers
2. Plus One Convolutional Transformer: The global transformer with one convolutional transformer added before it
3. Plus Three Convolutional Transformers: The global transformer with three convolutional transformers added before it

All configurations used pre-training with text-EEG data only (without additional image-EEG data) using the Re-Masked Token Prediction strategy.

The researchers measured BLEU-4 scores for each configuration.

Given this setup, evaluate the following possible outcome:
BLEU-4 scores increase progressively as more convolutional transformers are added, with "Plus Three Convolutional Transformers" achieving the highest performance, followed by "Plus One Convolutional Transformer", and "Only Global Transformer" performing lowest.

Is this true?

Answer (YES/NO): YES